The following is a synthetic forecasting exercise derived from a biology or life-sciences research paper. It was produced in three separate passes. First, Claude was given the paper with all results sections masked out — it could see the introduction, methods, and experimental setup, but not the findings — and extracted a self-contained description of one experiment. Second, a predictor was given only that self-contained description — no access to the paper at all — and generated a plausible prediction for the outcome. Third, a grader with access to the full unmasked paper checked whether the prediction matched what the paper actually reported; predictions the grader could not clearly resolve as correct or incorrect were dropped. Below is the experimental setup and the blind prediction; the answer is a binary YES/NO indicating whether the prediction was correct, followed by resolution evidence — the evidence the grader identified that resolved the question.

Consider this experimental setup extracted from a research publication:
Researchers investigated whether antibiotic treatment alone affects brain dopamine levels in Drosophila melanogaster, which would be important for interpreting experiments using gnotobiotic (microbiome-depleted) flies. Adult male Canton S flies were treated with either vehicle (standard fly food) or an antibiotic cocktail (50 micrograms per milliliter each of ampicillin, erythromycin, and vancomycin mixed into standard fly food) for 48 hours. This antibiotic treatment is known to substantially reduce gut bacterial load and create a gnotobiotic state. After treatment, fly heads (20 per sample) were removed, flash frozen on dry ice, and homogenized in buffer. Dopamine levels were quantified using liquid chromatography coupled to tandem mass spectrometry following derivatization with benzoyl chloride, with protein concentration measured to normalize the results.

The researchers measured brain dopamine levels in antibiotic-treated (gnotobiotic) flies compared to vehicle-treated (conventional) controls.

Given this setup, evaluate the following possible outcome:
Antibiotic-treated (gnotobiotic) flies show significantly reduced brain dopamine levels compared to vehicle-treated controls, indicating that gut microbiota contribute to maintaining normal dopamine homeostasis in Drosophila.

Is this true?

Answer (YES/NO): NO